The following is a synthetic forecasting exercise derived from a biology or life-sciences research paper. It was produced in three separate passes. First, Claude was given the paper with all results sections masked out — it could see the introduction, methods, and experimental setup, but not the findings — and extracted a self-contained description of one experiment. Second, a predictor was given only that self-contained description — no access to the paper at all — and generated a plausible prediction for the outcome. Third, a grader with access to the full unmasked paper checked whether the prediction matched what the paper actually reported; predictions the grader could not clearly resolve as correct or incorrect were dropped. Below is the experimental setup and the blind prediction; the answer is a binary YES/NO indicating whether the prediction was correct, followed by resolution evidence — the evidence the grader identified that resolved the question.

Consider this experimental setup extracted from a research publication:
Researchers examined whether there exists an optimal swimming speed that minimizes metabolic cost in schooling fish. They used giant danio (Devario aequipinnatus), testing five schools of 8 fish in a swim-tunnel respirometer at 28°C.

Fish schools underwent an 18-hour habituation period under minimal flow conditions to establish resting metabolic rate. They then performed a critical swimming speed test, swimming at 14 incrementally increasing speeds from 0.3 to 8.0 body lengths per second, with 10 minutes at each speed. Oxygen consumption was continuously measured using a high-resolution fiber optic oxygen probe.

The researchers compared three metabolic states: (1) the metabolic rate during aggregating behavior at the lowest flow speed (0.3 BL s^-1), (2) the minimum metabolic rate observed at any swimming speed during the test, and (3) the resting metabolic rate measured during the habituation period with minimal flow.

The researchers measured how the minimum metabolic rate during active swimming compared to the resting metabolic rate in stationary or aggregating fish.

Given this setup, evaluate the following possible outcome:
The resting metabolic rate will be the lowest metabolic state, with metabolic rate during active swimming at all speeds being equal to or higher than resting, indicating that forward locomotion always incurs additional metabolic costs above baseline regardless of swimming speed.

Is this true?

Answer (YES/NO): NO